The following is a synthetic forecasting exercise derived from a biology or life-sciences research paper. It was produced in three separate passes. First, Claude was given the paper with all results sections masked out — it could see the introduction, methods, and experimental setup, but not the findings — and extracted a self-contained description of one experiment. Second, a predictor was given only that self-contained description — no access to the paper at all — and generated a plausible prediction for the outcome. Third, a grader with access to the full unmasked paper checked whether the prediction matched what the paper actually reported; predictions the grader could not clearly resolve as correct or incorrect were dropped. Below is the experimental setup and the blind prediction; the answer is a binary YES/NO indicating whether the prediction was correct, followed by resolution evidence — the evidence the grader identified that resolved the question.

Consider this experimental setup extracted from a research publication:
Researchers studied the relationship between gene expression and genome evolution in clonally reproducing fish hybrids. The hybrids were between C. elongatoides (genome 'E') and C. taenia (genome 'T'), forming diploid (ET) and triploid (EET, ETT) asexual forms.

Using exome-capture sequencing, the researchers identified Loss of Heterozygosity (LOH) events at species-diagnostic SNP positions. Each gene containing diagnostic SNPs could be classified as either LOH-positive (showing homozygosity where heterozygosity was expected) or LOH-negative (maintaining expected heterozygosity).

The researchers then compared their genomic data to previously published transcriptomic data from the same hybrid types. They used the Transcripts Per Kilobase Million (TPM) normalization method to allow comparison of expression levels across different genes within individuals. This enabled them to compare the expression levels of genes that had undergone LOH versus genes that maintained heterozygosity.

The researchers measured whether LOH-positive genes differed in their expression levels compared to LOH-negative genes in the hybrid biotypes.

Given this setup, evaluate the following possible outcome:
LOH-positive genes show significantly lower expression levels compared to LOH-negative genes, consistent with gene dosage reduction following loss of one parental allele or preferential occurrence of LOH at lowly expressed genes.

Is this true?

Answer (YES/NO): NO